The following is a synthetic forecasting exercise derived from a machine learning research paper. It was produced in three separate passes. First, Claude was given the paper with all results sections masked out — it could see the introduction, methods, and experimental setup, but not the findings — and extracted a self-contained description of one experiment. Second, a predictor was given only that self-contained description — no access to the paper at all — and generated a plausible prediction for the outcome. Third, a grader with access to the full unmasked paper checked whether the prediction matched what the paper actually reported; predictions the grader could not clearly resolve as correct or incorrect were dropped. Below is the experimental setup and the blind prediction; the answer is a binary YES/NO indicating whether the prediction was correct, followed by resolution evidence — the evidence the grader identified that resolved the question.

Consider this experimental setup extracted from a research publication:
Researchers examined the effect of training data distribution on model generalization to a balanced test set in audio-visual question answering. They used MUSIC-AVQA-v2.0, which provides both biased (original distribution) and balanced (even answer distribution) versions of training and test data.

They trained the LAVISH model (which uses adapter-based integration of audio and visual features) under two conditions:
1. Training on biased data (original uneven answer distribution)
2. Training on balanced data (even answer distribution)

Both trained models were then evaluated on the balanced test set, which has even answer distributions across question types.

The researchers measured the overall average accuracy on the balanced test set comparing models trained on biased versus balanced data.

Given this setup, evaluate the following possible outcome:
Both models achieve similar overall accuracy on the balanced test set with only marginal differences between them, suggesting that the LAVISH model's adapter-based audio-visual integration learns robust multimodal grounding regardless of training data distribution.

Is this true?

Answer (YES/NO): NO